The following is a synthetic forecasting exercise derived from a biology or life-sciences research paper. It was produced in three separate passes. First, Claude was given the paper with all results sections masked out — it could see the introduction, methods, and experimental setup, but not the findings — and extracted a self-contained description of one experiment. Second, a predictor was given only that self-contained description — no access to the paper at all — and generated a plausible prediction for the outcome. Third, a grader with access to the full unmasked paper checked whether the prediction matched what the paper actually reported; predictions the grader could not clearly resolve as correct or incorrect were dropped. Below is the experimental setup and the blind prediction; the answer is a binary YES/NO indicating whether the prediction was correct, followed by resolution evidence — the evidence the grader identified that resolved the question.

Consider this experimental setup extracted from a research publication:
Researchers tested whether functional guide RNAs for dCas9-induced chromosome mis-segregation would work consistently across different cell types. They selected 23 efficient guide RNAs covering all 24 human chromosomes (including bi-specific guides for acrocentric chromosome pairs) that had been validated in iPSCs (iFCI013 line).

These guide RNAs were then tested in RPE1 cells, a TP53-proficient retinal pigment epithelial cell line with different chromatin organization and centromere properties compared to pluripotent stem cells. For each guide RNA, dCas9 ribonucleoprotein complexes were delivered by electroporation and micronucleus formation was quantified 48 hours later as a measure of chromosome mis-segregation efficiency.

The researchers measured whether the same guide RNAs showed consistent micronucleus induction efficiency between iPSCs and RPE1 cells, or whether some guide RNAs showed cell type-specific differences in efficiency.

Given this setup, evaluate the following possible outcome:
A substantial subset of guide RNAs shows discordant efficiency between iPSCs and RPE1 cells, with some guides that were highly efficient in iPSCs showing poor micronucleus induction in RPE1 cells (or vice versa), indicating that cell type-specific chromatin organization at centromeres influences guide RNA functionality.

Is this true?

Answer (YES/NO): NO